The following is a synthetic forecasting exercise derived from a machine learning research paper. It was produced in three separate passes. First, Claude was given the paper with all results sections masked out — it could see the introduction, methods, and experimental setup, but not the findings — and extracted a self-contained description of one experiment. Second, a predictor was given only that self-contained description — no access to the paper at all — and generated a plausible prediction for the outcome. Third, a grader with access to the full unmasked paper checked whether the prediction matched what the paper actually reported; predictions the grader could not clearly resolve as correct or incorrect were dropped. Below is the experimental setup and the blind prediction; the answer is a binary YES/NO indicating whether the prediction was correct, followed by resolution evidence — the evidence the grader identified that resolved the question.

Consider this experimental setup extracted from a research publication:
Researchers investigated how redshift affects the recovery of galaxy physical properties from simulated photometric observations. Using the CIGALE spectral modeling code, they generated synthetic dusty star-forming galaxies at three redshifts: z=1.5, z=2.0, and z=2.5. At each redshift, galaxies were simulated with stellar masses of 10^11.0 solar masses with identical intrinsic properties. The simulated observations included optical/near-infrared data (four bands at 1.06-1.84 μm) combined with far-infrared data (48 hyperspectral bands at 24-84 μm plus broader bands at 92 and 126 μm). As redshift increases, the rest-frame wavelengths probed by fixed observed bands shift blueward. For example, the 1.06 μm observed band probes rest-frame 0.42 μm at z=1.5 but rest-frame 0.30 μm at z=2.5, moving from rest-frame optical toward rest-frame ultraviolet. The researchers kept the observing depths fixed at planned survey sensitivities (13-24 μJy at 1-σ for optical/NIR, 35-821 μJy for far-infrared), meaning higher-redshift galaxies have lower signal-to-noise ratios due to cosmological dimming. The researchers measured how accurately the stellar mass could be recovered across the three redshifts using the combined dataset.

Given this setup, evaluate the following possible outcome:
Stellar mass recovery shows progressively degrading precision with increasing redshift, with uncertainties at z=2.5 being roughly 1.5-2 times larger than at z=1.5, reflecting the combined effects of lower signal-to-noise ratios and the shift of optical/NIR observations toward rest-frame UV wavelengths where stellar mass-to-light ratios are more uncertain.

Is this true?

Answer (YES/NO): NO